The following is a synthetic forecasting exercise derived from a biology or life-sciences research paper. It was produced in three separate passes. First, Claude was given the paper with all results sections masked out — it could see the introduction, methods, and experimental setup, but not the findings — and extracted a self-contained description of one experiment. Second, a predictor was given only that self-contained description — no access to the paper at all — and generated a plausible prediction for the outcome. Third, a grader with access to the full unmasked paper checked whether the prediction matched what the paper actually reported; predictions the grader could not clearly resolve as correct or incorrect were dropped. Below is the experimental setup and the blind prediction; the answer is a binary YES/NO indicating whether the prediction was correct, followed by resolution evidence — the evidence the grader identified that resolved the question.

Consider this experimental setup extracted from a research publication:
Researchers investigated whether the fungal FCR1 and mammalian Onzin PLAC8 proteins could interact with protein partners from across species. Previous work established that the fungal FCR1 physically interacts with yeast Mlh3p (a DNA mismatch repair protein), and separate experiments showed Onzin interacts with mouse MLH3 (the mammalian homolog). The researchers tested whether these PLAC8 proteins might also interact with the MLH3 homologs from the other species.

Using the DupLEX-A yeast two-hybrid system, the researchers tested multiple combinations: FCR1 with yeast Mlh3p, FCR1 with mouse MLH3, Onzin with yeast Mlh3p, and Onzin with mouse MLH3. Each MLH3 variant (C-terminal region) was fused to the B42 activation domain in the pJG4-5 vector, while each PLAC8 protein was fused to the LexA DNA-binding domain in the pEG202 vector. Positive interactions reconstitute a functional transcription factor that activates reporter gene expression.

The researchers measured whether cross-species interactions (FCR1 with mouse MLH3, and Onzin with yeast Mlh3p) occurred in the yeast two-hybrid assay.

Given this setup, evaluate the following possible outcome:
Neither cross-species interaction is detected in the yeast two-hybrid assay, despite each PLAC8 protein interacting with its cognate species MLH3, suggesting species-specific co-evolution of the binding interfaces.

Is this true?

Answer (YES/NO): NO